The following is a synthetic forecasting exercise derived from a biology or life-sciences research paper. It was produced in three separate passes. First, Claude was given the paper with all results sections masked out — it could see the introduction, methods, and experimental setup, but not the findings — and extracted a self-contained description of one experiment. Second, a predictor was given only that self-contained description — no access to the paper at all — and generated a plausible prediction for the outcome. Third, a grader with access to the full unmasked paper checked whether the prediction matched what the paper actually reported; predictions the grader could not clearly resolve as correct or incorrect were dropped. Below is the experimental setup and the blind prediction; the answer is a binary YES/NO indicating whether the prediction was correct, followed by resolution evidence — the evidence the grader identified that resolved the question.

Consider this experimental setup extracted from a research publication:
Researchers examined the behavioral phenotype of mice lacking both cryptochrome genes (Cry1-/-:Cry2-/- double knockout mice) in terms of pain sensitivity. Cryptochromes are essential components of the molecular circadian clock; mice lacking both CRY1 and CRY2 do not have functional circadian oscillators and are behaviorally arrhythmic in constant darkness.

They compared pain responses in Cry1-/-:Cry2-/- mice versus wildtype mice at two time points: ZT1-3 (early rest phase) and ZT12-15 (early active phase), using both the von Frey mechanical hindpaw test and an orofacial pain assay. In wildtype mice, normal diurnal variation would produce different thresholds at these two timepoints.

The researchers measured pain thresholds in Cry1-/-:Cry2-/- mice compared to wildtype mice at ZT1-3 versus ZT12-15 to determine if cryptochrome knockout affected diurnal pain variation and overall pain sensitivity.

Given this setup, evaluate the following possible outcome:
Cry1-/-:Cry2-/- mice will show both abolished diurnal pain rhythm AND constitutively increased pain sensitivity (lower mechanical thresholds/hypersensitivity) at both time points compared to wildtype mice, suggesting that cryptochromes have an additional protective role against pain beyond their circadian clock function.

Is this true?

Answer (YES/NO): NO